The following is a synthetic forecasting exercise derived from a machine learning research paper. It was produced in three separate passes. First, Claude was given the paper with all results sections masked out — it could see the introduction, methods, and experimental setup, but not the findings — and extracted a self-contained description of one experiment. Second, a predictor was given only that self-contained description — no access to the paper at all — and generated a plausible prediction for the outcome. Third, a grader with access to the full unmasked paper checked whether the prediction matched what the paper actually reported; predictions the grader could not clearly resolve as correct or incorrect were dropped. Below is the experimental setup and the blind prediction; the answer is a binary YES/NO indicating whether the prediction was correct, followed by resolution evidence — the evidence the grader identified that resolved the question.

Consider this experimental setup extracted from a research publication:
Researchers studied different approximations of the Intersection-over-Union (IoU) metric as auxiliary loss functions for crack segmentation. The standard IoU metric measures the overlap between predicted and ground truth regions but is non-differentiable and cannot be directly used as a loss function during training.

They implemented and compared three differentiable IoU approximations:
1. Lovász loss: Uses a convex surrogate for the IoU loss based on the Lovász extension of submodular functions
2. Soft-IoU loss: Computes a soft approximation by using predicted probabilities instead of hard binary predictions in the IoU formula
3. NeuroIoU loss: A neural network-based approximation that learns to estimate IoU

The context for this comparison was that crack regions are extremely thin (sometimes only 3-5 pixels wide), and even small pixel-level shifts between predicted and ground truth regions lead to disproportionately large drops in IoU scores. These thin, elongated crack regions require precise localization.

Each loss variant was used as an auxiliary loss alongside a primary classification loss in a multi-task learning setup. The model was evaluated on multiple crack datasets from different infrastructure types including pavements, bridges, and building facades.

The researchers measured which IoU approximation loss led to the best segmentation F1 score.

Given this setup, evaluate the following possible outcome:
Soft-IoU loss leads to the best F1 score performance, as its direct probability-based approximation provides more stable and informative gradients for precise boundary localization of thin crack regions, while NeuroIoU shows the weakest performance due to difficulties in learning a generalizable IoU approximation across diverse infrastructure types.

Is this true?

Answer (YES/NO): NO